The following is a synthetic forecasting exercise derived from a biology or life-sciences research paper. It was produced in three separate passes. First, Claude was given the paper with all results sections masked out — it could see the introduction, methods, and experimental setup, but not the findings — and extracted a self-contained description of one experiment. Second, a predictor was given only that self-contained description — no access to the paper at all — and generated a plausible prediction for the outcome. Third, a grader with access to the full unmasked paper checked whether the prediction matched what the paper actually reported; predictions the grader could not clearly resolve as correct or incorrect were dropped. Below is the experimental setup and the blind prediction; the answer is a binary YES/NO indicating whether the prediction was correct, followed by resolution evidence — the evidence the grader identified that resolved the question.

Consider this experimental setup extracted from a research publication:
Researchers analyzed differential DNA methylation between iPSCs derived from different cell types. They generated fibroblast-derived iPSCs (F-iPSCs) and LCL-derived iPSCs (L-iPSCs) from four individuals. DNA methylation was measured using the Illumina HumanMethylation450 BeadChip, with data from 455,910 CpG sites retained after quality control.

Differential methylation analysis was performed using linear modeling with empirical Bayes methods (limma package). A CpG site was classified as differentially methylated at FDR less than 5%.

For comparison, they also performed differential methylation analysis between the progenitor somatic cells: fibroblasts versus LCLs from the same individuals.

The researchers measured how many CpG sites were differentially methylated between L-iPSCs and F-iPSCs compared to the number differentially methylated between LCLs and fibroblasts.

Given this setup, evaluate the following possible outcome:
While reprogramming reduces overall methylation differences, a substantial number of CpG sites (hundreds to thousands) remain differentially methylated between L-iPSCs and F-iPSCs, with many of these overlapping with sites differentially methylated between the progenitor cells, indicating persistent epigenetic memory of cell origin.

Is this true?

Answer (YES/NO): NO